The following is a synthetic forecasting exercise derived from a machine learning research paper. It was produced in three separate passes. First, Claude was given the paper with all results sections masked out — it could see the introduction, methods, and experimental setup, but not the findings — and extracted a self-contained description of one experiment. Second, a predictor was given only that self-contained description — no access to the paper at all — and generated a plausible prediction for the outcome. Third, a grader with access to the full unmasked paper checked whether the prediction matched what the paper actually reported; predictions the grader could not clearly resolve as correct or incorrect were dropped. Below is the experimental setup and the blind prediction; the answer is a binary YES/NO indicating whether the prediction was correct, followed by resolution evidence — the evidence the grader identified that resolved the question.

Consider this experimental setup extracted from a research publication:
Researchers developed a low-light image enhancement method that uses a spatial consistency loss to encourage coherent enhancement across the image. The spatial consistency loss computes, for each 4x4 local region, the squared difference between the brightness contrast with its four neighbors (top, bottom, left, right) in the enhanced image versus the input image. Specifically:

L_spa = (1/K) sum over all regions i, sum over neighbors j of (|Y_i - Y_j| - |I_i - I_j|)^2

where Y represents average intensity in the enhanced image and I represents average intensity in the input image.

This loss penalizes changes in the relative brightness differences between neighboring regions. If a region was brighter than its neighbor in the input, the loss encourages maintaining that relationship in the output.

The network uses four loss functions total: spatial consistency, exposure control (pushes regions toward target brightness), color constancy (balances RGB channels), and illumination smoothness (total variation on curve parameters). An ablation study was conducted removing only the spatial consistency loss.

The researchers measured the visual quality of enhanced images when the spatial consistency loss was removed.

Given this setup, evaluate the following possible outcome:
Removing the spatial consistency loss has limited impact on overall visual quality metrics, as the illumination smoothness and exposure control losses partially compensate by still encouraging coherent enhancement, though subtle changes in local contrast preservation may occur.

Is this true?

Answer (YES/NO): NO